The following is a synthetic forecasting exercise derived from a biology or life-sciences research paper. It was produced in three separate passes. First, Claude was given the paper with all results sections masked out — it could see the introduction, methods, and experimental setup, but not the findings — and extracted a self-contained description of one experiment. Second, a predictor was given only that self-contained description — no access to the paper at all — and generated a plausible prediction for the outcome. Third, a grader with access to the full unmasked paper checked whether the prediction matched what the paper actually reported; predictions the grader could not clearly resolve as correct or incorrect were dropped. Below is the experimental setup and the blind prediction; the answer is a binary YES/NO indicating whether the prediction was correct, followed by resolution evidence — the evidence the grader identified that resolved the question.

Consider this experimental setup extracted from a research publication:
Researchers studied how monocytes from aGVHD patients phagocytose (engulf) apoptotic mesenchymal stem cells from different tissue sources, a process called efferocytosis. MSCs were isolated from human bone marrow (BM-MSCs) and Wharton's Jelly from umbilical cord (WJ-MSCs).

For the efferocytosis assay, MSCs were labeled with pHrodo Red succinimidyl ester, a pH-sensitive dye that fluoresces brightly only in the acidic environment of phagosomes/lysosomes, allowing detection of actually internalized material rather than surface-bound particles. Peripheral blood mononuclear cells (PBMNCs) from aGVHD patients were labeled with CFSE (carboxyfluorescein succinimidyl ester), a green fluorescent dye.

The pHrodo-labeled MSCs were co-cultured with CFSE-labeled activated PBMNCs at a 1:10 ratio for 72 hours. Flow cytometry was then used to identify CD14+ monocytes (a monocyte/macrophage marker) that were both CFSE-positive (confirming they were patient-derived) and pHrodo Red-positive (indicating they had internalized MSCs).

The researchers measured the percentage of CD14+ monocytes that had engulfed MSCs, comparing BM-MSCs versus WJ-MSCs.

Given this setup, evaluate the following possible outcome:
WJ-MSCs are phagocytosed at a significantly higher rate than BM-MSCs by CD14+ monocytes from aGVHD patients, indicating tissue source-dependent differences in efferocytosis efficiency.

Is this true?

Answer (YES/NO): NO